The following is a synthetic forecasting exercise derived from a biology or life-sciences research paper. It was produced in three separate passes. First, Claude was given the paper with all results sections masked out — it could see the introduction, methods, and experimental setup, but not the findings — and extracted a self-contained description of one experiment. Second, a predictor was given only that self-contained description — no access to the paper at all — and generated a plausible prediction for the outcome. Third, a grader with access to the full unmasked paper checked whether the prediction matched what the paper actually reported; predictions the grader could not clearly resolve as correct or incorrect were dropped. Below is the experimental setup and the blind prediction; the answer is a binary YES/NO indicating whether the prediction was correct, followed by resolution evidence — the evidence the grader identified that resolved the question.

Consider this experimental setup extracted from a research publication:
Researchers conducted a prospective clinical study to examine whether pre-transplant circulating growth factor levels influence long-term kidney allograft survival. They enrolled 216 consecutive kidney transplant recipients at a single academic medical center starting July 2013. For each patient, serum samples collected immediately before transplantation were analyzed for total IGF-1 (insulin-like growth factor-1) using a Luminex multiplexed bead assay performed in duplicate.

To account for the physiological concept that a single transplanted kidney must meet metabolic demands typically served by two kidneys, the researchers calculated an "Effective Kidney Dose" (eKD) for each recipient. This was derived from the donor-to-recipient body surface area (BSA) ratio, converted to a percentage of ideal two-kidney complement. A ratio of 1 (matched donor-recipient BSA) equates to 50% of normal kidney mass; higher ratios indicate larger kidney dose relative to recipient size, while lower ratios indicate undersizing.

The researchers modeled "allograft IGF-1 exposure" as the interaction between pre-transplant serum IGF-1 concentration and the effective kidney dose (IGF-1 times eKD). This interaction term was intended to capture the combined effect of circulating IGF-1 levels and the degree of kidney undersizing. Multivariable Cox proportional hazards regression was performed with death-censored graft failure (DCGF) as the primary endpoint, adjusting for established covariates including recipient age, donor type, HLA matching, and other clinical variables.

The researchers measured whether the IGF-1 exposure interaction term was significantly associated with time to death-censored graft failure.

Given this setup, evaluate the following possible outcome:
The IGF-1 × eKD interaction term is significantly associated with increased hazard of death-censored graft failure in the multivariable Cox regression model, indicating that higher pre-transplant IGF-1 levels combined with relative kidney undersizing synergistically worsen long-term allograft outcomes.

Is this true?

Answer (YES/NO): YES